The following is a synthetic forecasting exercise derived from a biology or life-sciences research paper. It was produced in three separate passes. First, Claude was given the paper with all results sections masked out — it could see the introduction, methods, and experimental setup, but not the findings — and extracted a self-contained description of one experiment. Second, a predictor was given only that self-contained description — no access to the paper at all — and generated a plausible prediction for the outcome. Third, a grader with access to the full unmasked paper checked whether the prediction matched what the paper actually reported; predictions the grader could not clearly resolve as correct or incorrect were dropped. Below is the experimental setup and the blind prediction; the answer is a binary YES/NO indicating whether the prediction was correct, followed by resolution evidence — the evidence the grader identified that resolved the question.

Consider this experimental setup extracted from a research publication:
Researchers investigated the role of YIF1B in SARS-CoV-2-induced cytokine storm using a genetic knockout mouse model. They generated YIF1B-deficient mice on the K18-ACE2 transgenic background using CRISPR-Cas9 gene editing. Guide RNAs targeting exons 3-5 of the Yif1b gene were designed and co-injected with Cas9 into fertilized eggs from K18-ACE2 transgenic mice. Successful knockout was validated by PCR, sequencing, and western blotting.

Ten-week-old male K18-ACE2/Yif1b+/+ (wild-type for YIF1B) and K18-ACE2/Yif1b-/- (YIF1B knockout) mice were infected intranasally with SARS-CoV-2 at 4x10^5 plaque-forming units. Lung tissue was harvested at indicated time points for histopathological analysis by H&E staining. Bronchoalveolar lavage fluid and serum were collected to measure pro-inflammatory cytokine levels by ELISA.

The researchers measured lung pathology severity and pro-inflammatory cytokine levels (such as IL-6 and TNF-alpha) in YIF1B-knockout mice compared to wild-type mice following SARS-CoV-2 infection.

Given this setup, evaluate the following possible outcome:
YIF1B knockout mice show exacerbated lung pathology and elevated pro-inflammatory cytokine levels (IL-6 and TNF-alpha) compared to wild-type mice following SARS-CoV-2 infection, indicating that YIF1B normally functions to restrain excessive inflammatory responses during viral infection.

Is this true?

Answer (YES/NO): NO